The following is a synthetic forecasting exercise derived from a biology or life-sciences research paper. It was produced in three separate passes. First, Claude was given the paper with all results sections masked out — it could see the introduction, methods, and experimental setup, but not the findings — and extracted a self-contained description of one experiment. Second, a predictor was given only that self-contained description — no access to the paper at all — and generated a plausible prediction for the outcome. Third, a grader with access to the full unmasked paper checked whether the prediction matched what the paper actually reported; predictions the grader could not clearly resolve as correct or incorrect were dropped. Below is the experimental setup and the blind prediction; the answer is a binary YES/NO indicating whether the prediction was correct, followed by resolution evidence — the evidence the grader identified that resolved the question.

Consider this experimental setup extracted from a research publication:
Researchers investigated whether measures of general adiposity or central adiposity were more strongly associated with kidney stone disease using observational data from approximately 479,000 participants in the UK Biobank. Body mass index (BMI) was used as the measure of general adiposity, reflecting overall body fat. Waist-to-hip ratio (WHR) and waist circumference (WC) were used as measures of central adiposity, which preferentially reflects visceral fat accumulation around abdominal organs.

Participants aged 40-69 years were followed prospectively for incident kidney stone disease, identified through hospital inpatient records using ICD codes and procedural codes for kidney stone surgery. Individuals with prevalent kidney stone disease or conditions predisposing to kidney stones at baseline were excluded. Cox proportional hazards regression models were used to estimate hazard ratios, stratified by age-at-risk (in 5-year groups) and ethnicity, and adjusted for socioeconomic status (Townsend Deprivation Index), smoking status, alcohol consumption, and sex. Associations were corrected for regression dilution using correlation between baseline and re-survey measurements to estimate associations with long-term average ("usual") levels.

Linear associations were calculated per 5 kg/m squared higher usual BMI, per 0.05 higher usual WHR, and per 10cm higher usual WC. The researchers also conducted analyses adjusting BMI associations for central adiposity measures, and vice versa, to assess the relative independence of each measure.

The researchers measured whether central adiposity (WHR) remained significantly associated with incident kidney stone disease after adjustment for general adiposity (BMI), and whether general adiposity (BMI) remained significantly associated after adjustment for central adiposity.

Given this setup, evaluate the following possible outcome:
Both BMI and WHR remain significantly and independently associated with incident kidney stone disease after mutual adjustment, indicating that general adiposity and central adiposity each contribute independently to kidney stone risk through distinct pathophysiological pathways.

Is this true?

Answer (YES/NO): NO